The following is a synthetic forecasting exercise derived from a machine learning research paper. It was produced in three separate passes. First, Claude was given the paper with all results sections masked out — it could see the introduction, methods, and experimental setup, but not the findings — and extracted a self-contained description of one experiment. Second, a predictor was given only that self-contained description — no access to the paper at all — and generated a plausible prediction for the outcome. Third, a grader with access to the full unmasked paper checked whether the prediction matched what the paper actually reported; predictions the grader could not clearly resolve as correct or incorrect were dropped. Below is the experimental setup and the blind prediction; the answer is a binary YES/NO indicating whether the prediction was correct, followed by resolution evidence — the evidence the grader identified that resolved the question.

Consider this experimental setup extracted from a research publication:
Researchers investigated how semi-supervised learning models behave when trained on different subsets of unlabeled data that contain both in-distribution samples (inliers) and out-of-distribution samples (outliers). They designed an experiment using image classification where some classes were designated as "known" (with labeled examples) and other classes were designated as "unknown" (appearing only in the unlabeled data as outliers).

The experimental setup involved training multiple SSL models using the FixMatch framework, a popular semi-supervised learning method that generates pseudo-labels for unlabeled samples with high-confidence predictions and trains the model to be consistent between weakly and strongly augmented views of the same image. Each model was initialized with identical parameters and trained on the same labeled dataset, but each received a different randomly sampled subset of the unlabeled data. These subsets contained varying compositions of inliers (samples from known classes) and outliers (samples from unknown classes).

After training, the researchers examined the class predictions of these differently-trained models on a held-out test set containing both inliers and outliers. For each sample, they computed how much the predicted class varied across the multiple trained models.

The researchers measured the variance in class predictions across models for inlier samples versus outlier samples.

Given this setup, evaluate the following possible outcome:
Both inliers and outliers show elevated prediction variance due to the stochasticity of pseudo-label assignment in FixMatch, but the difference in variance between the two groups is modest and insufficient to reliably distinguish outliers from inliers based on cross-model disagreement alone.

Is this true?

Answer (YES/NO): NO